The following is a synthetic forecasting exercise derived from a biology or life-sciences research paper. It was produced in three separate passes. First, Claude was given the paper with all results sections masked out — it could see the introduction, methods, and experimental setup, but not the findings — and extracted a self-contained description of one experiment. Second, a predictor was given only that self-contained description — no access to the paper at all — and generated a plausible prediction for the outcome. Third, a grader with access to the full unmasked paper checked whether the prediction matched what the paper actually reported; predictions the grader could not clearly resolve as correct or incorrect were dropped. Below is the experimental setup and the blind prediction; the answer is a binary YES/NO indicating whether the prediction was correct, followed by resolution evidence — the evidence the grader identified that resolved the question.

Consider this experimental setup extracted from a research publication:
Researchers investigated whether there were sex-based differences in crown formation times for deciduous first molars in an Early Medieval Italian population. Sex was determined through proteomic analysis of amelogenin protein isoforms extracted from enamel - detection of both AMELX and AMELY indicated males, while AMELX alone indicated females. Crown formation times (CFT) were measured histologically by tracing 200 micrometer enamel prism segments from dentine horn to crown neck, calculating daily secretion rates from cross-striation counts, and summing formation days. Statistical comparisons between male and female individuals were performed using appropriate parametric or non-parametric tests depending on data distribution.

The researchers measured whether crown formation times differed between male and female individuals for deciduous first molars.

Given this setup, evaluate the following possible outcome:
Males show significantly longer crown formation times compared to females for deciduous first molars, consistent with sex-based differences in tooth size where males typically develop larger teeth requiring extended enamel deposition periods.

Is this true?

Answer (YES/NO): NO